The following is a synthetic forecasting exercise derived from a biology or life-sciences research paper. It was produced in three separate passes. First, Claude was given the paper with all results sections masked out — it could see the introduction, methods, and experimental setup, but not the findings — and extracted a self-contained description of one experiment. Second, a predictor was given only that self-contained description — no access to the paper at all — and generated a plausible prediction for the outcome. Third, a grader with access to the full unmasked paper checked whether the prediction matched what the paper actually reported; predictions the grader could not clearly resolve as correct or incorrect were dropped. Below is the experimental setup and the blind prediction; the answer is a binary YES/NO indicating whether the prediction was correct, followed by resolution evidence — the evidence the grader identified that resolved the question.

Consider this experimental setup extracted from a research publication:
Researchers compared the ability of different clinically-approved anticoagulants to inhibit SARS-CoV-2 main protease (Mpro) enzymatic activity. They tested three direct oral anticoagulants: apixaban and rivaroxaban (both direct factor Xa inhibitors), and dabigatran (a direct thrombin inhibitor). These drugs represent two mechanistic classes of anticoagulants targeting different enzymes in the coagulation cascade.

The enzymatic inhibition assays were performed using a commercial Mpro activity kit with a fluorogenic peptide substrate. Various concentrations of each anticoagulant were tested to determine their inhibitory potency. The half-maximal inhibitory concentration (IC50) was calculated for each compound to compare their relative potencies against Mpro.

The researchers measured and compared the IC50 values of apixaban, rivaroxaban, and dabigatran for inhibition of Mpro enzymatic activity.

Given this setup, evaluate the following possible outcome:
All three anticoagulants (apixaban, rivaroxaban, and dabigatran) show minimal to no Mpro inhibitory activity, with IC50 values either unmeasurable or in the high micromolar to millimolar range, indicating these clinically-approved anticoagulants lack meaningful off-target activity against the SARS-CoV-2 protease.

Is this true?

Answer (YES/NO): NO